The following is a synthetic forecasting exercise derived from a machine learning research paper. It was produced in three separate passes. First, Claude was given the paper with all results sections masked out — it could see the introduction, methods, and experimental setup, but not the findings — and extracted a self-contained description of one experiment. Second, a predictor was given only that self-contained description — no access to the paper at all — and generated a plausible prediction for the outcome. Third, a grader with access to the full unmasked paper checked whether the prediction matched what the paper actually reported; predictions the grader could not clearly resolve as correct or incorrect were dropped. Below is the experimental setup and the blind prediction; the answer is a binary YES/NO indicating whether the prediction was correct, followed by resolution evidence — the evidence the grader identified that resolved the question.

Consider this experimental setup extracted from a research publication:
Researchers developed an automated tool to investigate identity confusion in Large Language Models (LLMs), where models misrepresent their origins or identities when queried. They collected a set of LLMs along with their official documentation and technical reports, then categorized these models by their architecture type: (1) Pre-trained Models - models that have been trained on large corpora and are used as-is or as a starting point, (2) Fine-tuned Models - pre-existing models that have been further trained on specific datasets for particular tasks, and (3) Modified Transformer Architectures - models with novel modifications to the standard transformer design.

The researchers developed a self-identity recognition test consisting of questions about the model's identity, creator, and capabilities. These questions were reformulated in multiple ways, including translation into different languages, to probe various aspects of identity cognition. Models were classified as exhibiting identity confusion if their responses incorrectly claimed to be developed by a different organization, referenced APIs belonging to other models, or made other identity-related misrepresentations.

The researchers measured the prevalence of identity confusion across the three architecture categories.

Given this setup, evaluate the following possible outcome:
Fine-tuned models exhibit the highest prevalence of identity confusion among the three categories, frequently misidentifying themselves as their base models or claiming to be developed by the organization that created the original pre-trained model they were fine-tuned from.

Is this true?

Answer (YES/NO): NO